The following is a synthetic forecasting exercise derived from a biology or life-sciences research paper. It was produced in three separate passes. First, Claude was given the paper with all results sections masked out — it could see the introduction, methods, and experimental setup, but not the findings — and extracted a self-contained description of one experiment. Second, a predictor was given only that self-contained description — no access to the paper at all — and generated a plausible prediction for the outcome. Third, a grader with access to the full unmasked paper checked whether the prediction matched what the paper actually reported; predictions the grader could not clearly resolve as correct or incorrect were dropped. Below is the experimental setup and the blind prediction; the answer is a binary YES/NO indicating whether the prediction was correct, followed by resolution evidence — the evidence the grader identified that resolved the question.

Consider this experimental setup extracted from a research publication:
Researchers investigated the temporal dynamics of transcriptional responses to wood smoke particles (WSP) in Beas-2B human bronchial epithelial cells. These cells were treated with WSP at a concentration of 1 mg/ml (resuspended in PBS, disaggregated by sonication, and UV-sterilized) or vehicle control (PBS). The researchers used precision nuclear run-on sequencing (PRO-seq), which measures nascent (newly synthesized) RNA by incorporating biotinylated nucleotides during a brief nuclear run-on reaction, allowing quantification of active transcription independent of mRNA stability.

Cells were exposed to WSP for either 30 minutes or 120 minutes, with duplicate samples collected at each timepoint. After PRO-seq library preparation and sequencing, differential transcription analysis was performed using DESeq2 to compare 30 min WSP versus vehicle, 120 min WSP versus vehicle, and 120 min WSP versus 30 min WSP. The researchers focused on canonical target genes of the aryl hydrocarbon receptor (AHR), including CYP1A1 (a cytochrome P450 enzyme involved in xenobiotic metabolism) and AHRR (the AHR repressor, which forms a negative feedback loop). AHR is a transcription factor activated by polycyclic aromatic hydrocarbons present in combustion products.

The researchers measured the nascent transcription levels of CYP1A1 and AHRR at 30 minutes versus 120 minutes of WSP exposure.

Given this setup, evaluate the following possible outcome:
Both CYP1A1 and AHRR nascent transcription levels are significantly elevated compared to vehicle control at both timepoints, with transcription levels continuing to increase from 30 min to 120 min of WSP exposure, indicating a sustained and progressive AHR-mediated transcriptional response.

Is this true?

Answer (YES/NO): NO